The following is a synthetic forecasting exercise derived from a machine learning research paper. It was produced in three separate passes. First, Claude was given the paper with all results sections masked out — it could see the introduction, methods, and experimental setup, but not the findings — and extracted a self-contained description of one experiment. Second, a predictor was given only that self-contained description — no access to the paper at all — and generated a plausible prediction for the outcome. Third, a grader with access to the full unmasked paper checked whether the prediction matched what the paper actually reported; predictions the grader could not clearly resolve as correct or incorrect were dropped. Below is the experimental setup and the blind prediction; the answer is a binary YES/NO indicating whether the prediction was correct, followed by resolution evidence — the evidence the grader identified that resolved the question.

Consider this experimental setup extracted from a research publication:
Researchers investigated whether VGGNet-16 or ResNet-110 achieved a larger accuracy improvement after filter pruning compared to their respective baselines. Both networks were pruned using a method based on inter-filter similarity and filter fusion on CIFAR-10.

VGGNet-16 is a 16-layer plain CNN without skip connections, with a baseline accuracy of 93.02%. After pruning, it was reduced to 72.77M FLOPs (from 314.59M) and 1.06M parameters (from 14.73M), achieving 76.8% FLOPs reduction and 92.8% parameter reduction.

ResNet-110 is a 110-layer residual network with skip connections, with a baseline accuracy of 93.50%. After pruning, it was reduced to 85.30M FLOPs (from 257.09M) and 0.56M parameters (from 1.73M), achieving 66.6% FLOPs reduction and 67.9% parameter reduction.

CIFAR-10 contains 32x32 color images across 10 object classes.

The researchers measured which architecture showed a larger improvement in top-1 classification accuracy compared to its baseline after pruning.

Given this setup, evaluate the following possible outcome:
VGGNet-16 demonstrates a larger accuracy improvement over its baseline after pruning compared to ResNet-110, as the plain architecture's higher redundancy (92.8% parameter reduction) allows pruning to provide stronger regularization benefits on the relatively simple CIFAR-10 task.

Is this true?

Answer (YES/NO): YES